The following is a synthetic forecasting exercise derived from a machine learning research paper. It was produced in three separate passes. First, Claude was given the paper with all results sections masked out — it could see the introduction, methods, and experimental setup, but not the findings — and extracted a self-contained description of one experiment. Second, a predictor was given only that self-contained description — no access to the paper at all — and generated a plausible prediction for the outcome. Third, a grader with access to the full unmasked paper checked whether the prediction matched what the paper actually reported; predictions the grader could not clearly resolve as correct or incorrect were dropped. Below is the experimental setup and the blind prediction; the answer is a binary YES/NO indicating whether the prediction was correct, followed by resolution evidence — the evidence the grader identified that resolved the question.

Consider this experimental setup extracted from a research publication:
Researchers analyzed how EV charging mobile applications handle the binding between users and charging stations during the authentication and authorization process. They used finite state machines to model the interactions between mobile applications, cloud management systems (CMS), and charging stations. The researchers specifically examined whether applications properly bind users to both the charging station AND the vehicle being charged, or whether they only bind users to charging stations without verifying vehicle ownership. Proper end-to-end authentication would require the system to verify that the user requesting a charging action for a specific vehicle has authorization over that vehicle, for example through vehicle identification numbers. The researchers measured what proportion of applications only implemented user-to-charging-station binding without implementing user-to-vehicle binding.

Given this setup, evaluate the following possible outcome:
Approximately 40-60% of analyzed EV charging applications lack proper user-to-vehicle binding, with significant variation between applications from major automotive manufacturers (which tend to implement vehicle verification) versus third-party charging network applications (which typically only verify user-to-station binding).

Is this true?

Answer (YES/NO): NO